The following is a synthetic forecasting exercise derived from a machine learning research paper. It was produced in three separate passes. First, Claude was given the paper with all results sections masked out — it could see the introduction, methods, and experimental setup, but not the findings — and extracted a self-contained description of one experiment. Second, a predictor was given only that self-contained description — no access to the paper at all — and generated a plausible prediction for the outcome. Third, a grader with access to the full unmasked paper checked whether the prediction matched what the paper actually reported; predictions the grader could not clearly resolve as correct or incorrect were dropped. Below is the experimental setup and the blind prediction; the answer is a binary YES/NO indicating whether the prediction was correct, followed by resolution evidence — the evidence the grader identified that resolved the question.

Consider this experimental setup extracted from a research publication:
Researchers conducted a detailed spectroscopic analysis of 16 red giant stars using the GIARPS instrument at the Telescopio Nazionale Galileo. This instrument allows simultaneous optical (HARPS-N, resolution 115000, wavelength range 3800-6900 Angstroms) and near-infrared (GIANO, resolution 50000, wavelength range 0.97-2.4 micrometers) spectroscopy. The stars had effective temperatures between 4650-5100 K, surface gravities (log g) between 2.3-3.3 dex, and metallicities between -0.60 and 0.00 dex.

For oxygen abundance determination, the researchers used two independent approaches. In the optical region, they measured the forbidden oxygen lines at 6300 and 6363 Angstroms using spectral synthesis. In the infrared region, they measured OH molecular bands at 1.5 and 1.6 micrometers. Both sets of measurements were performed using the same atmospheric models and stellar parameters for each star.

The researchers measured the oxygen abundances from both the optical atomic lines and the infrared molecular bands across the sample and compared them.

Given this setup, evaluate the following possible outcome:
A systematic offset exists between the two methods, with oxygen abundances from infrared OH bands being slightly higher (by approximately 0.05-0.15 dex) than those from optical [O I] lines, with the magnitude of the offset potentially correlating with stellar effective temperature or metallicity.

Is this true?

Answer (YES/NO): NO